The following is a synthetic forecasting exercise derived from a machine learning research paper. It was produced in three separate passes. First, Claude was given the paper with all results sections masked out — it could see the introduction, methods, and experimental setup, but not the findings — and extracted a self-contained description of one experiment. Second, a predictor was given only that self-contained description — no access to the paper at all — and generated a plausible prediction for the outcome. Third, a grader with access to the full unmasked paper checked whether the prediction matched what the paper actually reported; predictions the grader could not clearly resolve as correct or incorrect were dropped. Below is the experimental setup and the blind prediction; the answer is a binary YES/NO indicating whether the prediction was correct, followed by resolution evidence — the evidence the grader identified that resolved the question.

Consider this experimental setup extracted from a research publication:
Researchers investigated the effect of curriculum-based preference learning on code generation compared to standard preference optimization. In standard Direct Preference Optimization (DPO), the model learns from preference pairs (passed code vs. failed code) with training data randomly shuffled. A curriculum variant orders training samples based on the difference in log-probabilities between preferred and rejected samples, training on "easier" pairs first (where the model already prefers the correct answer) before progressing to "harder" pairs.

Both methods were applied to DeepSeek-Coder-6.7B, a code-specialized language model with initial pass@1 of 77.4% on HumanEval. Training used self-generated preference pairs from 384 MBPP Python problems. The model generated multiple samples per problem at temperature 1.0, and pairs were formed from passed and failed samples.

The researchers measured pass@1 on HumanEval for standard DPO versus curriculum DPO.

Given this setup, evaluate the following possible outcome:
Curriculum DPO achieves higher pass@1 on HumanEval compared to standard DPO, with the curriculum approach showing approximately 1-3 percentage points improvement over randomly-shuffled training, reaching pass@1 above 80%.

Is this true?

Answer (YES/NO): NO